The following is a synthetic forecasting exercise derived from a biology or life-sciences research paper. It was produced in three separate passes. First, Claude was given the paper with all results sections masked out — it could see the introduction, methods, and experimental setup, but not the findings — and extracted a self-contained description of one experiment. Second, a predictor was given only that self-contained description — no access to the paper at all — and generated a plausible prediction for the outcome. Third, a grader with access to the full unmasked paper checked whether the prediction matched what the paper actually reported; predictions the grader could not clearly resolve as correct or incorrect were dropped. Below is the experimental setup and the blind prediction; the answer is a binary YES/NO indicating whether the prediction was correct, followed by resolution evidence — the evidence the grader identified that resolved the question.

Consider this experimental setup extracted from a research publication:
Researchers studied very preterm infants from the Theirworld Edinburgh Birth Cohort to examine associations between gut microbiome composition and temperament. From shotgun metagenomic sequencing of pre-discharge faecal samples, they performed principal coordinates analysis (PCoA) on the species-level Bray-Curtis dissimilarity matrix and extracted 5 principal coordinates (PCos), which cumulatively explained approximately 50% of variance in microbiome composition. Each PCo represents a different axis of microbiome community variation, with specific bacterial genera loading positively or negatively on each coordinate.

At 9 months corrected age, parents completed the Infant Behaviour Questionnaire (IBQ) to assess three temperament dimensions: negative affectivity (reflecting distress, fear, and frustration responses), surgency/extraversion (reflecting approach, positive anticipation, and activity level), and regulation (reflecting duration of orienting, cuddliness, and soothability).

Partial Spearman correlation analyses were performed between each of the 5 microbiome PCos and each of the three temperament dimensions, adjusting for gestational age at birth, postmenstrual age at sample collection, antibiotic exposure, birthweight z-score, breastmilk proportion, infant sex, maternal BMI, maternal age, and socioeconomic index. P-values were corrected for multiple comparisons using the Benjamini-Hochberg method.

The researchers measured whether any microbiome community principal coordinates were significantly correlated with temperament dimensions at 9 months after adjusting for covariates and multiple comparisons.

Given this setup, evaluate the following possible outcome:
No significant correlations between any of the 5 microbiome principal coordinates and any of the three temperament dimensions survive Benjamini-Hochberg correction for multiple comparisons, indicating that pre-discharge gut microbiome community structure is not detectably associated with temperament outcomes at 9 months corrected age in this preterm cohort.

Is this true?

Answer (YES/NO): YES